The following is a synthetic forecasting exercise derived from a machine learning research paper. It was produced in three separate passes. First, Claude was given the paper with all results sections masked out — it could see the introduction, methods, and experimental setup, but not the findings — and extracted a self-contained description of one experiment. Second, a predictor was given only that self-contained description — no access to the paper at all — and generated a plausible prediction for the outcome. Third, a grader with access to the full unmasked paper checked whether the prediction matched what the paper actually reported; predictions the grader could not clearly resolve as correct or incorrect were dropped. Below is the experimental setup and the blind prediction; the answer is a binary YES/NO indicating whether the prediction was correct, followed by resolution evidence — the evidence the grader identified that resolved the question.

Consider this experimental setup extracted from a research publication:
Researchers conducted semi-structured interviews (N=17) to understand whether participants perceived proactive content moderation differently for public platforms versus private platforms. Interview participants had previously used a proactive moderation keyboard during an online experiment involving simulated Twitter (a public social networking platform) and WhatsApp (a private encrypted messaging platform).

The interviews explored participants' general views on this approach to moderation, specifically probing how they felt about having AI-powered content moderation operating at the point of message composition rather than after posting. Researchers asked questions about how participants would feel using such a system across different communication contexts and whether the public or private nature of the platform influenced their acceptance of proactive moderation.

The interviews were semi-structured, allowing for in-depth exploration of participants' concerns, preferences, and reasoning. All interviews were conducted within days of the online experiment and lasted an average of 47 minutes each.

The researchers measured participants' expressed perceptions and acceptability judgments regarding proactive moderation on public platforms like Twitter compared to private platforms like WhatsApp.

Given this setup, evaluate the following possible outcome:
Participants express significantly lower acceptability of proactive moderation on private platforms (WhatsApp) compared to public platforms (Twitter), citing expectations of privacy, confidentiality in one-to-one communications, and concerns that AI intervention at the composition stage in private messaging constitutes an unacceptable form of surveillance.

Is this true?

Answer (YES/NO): YES